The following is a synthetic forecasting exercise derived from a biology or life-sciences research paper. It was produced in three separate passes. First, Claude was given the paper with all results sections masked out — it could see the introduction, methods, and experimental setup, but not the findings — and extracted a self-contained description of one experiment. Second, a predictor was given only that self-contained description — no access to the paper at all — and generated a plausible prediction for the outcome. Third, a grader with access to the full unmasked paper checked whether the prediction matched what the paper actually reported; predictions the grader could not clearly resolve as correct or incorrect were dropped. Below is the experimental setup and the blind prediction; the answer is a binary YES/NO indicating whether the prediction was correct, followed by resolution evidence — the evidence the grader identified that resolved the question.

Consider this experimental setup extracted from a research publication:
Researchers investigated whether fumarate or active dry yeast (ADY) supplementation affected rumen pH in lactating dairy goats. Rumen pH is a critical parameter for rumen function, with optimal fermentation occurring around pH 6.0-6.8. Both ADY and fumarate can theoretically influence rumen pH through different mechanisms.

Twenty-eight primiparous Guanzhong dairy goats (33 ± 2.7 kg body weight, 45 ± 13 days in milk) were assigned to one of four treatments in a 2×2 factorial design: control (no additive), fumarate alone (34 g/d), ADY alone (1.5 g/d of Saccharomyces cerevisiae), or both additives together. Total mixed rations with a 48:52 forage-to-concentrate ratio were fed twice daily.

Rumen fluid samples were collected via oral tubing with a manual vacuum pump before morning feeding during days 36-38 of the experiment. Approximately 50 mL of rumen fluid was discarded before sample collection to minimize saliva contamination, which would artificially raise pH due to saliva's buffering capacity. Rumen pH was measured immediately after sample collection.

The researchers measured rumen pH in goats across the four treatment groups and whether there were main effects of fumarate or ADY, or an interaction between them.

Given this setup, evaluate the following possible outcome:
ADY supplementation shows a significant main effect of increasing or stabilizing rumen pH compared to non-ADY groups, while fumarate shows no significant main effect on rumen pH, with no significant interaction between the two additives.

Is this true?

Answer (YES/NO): NO